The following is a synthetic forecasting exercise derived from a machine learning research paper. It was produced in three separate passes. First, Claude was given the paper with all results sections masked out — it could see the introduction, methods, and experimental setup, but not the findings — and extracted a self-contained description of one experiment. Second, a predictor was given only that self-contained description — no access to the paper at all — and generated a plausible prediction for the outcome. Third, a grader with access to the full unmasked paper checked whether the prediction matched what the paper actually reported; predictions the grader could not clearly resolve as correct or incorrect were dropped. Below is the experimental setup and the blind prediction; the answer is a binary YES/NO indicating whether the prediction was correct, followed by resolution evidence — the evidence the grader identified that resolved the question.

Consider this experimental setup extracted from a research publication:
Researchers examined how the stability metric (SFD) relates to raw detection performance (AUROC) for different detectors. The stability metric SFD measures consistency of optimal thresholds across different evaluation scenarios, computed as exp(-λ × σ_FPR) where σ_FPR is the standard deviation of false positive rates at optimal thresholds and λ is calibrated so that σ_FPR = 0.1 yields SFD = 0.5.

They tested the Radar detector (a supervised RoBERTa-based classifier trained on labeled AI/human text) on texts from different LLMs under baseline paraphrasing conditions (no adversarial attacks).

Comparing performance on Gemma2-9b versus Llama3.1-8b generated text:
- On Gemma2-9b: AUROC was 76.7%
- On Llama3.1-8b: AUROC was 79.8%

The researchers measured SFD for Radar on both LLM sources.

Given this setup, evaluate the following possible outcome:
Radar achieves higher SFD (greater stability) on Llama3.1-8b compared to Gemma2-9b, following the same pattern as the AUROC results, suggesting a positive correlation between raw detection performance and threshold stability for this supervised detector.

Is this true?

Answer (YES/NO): NO